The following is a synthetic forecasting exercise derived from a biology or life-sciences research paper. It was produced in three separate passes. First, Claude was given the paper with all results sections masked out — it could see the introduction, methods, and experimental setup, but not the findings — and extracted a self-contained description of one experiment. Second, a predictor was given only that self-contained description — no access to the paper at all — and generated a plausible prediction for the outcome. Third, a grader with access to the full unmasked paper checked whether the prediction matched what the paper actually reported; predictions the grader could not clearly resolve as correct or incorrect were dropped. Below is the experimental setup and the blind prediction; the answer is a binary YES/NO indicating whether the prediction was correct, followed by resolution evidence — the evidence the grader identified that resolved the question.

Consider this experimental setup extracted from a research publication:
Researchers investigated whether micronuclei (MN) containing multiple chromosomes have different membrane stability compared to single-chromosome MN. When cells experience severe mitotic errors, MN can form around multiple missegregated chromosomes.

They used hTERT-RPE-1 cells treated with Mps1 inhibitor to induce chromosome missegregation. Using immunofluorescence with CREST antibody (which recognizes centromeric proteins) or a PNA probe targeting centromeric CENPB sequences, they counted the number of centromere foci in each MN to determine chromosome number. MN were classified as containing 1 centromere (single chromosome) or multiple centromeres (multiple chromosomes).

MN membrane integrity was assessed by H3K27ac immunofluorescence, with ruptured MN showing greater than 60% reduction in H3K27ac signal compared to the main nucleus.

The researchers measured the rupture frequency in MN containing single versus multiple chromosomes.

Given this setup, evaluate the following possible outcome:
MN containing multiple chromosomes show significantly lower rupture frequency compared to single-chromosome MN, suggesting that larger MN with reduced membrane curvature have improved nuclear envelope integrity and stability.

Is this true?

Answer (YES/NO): YES